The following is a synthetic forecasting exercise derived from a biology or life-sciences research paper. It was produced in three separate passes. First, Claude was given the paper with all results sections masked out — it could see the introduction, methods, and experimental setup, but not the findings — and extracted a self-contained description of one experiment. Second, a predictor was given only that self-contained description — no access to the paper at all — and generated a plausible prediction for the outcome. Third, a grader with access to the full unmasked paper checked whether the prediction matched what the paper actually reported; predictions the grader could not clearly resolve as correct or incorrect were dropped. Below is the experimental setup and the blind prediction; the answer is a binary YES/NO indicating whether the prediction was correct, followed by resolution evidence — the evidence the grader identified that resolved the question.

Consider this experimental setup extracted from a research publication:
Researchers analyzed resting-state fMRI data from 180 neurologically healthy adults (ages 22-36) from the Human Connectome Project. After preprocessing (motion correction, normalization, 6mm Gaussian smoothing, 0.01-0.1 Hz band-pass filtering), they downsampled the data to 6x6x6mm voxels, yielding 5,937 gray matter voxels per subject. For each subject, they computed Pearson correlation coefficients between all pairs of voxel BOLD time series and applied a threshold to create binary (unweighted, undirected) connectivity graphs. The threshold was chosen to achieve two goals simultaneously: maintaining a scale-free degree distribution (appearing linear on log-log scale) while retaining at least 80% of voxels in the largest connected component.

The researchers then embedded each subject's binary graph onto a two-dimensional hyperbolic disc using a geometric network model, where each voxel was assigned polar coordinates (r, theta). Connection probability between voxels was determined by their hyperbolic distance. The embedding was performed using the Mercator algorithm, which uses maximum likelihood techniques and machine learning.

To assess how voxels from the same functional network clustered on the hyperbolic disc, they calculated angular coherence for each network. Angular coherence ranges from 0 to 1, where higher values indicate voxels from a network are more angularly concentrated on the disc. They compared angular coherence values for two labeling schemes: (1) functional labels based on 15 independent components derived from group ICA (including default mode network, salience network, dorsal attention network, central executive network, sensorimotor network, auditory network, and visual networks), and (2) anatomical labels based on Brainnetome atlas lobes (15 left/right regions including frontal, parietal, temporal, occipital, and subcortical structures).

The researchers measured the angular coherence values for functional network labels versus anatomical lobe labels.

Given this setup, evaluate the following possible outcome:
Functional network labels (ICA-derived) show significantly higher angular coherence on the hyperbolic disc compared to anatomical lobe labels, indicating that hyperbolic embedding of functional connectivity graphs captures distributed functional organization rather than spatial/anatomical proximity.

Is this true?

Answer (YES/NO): YES